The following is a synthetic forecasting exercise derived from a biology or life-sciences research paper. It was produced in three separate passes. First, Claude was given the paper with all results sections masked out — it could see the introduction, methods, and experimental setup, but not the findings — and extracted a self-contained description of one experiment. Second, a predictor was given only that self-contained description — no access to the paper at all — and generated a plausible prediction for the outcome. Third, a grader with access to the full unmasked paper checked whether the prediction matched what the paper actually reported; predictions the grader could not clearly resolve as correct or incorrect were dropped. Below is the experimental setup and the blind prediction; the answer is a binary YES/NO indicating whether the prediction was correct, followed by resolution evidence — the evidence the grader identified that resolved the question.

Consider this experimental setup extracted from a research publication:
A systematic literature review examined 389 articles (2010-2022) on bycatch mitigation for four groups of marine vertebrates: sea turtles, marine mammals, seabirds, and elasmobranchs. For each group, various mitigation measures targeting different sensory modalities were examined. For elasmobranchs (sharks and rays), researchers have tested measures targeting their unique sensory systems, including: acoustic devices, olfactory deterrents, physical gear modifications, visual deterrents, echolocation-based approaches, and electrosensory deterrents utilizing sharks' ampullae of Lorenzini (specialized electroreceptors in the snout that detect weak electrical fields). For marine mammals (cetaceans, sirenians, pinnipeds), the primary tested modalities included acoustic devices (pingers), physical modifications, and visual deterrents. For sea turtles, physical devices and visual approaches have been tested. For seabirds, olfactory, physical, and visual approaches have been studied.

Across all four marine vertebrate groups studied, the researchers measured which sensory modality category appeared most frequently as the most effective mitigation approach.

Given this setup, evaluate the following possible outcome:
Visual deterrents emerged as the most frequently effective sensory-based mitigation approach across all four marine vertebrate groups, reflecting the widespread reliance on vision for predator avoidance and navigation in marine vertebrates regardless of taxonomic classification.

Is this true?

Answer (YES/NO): YES